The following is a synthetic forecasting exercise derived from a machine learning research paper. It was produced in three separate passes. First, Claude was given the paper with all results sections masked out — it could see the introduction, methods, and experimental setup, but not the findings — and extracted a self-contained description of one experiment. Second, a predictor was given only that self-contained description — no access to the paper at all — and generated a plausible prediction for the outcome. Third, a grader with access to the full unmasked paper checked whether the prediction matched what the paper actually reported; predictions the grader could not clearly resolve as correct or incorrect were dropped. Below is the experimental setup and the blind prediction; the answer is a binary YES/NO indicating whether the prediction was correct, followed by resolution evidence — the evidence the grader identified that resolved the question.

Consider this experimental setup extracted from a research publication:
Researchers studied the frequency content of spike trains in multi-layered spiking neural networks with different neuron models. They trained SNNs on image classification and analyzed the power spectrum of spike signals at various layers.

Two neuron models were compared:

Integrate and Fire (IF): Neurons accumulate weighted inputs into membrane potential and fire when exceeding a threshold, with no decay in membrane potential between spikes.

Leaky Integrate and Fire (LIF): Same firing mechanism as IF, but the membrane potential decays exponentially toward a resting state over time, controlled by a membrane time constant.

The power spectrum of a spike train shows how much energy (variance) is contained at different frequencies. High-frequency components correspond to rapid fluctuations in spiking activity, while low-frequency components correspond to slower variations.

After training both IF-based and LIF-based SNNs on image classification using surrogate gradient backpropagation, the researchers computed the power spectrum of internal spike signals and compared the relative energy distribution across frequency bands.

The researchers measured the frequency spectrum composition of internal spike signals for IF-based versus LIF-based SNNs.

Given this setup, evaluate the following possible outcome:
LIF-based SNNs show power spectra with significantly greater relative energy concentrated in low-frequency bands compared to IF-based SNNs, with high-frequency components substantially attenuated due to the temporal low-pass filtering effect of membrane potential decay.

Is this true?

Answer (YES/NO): YES